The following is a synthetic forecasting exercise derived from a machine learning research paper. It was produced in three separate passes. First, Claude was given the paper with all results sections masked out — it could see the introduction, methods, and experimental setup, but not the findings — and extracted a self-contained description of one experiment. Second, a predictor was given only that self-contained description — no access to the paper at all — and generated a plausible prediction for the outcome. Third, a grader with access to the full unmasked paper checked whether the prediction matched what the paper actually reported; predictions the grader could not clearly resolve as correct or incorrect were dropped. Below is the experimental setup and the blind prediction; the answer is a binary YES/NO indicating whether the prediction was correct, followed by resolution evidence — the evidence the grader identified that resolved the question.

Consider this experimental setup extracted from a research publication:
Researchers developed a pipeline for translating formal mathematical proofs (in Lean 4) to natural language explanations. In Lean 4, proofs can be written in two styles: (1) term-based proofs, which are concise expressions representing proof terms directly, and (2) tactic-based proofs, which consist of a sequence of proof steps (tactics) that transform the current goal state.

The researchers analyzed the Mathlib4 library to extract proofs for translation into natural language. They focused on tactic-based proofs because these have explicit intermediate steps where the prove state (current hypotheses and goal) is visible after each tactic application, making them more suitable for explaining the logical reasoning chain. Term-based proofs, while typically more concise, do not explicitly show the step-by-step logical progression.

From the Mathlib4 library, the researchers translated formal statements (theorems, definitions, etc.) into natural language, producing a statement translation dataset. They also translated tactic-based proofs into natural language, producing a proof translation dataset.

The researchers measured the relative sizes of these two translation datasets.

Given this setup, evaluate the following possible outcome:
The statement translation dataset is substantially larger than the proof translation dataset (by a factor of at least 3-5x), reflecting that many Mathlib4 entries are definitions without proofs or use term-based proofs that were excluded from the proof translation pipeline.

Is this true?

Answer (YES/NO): YES